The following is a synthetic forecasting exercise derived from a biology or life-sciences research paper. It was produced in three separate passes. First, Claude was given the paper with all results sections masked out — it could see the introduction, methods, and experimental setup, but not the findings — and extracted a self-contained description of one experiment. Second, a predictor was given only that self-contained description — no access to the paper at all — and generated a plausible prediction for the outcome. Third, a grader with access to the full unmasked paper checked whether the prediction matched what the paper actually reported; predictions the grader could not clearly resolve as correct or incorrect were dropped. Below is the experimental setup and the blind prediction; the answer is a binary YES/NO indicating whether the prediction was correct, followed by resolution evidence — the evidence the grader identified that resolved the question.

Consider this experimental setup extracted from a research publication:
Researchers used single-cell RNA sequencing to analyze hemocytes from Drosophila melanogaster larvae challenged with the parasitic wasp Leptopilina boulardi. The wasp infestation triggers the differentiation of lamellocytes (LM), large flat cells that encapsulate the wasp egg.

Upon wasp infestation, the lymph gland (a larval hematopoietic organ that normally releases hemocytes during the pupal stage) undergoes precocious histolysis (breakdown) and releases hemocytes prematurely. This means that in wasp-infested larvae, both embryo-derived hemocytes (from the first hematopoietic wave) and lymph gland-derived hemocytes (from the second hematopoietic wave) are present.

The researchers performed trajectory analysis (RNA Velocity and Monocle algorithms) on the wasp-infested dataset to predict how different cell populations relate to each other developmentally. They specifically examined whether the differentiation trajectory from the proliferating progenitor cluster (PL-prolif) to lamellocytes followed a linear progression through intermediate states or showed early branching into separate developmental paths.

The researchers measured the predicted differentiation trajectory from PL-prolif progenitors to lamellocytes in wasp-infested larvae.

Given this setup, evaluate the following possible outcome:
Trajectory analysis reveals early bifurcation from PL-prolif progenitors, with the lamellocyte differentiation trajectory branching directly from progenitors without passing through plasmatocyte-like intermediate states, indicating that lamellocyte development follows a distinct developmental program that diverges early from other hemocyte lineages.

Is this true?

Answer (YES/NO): NO